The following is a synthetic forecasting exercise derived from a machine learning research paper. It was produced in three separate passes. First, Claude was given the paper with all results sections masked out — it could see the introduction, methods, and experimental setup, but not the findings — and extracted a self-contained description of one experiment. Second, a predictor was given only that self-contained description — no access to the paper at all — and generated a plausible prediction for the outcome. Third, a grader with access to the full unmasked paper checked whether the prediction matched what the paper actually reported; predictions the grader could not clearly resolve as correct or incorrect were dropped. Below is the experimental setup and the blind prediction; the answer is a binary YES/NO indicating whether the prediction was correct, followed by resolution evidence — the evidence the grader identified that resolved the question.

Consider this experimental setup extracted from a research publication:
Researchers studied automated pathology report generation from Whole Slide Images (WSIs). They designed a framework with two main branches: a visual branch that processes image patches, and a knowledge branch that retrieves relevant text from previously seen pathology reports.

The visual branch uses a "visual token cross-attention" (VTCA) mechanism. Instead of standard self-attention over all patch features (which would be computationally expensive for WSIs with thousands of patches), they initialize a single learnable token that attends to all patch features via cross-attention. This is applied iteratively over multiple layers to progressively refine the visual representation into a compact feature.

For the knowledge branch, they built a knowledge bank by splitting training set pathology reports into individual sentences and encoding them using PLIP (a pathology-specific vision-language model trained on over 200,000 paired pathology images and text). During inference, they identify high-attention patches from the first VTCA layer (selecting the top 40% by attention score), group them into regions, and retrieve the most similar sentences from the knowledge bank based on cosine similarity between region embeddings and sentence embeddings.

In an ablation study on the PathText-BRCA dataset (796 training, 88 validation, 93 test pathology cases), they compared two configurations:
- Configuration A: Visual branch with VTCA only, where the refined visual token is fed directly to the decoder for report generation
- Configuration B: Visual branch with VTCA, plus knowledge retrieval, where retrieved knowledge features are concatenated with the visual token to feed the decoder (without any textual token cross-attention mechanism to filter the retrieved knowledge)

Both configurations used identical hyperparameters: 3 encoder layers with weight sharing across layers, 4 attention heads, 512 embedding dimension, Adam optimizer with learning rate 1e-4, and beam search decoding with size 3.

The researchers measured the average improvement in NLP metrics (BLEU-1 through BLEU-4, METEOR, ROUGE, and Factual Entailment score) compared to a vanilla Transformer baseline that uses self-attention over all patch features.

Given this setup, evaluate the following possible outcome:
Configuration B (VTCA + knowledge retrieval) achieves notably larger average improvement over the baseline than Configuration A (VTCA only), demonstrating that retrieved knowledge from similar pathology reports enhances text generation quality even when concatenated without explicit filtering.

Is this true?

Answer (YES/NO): NO